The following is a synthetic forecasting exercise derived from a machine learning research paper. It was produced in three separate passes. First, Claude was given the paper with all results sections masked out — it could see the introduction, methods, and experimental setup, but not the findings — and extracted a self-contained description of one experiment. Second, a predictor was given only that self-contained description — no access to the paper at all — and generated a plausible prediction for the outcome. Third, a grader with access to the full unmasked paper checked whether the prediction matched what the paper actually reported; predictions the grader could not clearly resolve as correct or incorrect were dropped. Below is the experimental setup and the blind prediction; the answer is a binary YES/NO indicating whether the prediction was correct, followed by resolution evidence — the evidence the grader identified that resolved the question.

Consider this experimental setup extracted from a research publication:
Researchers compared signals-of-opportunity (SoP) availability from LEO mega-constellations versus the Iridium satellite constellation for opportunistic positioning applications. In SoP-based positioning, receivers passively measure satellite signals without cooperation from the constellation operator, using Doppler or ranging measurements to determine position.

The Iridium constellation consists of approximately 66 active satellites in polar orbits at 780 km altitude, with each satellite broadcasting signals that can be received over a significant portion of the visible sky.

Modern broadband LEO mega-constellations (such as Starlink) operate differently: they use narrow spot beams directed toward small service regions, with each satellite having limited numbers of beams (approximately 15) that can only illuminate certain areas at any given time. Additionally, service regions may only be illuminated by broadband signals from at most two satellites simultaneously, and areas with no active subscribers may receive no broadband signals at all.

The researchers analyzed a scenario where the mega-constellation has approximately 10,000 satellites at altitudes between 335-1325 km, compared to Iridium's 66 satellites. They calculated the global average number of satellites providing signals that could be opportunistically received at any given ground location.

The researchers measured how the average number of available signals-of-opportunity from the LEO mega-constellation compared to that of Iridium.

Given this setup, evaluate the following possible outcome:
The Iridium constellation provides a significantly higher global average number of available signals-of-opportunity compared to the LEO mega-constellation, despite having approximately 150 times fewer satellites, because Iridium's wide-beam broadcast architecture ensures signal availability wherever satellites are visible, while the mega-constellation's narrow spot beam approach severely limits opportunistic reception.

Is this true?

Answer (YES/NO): YES